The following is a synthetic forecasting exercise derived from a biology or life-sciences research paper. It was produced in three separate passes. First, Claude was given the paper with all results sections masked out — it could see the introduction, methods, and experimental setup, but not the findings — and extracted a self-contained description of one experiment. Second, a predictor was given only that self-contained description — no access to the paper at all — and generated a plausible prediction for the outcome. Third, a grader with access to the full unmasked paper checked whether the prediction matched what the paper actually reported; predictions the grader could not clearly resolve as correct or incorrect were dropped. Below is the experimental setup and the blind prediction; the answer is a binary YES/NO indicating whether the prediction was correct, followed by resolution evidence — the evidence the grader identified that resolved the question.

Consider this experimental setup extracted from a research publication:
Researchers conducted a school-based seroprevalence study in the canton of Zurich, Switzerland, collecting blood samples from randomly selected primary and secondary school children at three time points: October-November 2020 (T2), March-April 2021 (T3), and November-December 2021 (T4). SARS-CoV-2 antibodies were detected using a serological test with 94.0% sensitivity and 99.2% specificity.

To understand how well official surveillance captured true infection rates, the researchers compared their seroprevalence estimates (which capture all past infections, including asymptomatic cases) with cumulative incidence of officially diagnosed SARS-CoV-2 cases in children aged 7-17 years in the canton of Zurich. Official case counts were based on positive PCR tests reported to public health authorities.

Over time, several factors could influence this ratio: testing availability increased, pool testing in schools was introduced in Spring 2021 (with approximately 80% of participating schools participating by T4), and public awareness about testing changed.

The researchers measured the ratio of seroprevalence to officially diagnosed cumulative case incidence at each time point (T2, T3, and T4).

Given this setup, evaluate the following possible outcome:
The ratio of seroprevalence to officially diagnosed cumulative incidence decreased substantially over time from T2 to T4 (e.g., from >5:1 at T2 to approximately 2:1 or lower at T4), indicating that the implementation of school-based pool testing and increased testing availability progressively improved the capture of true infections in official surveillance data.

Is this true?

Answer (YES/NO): NO